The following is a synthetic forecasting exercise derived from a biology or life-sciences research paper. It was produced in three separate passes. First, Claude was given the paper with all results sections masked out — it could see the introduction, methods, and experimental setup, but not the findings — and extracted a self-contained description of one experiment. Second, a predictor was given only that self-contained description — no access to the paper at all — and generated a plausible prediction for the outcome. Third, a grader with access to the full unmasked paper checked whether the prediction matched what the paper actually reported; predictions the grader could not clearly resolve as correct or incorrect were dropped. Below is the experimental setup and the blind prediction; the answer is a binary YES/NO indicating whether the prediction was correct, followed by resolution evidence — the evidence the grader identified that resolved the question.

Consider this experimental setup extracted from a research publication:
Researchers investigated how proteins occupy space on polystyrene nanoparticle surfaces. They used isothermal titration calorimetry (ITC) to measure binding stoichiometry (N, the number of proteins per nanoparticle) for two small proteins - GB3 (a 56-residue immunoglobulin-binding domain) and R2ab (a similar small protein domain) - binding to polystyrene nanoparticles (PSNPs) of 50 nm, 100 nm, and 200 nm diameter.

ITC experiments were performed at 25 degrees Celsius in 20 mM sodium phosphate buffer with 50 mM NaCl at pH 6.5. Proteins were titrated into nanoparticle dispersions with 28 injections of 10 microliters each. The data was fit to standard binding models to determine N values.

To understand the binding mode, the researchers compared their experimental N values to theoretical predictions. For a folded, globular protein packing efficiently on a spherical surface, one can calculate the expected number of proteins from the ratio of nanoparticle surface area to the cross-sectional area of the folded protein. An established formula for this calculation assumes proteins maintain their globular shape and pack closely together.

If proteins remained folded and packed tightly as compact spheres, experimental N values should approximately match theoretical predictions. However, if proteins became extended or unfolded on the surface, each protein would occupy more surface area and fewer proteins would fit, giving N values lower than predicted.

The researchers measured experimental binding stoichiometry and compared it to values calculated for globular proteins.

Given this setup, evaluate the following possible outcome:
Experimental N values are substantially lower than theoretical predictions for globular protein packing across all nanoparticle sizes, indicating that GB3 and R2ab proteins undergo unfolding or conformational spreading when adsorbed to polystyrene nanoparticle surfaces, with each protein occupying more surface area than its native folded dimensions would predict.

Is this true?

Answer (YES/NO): YES